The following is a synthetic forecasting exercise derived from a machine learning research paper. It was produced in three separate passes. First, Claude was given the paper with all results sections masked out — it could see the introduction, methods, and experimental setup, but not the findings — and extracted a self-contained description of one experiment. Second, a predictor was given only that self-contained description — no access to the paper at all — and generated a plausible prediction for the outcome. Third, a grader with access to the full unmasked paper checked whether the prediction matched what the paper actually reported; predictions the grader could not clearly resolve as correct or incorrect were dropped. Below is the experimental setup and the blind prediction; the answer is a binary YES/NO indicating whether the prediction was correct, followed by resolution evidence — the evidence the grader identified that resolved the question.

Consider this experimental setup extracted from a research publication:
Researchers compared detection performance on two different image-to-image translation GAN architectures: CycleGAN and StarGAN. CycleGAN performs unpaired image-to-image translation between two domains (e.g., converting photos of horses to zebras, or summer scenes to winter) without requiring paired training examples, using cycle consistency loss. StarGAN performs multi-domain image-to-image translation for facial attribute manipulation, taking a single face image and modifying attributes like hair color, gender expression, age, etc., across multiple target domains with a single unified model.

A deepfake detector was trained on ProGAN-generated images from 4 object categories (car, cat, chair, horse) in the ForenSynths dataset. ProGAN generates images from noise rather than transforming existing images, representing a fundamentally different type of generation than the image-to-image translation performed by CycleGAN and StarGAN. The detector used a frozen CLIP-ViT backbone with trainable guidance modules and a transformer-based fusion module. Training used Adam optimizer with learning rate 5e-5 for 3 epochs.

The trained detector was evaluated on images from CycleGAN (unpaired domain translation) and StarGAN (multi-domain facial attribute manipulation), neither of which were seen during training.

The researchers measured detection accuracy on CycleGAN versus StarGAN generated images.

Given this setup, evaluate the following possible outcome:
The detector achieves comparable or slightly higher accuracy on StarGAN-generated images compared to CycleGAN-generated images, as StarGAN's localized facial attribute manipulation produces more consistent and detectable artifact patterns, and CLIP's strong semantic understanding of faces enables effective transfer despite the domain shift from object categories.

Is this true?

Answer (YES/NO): YES